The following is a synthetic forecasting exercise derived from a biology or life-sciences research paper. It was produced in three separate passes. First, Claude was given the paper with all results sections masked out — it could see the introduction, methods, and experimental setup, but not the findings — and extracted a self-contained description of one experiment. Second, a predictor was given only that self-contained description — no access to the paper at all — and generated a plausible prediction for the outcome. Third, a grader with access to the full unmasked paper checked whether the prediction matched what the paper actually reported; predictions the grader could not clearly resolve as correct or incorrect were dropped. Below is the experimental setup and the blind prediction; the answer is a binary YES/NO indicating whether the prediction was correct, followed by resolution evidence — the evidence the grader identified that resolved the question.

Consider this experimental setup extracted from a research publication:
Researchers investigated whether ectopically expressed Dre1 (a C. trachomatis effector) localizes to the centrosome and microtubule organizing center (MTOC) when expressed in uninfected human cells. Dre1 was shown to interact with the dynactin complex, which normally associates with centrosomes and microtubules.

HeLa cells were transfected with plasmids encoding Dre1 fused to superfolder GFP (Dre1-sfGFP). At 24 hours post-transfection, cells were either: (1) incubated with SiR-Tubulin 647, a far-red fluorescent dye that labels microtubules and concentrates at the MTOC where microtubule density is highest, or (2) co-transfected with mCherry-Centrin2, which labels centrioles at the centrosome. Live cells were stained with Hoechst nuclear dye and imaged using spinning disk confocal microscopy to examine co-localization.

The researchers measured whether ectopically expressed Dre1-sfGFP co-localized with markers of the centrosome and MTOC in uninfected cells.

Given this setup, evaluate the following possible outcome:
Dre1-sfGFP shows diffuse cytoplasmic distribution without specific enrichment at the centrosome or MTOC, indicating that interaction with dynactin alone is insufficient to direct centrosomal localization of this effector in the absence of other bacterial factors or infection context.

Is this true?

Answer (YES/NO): NO